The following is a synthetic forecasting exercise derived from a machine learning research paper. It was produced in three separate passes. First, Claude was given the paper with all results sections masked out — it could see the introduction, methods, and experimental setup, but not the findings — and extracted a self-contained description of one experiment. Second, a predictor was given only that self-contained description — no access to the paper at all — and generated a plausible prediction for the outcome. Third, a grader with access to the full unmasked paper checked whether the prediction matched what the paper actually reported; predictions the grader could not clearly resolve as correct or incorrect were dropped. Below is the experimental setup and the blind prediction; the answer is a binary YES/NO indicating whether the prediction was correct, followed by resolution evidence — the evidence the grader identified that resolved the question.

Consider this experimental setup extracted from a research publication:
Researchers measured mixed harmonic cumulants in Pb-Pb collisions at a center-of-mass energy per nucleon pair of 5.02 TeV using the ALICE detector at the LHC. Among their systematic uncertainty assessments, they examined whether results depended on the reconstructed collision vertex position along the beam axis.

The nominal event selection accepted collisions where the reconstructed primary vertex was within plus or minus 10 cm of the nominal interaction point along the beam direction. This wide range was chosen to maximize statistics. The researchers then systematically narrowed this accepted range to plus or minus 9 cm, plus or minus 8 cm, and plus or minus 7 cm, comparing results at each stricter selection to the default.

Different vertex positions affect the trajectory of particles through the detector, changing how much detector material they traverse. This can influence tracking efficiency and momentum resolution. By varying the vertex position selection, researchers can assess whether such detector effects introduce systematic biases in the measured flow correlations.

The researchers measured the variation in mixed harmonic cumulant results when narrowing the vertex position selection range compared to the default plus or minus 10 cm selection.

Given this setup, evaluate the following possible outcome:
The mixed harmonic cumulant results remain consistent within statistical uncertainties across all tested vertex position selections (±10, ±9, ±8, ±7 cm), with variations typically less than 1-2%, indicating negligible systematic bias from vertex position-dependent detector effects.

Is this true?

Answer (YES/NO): NO